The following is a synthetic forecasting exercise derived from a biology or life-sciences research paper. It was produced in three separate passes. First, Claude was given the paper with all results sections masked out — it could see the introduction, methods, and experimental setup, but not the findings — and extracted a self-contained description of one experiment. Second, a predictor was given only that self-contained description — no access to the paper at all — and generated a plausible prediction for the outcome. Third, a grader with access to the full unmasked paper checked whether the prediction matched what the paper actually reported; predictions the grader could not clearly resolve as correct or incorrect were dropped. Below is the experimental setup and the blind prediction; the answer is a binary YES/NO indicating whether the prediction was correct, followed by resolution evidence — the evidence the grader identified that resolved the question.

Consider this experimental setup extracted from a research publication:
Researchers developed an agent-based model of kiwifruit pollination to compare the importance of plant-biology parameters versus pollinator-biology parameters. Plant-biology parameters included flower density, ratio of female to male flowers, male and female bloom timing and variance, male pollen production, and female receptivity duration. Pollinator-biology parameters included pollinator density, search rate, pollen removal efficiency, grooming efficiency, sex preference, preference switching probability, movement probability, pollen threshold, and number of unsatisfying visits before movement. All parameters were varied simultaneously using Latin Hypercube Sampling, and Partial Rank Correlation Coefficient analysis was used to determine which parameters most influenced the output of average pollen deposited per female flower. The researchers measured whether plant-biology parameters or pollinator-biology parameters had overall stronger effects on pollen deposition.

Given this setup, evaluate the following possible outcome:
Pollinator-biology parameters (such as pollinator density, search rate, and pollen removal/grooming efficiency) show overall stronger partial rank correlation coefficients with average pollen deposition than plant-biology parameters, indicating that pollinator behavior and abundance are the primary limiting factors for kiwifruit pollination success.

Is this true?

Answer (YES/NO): NO